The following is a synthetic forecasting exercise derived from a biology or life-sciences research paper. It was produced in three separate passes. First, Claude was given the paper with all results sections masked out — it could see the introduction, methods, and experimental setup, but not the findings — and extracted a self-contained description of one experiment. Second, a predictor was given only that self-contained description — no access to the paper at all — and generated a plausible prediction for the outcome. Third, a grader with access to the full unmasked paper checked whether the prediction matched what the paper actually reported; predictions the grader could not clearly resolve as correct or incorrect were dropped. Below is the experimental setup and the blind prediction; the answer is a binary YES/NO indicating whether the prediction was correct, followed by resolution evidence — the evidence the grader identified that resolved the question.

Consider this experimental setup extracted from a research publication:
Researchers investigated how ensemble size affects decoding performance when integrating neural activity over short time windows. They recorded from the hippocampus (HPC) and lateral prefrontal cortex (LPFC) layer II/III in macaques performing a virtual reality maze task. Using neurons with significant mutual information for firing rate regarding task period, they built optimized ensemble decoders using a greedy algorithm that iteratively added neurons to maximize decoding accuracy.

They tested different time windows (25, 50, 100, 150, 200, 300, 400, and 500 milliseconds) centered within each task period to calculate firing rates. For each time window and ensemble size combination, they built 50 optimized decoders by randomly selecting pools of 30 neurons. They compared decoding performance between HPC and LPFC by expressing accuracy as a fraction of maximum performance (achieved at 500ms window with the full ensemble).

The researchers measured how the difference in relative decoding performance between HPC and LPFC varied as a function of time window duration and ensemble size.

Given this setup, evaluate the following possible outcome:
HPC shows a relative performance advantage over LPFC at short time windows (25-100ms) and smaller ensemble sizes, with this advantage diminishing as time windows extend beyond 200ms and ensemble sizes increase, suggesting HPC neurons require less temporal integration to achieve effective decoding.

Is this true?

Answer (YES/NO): YES